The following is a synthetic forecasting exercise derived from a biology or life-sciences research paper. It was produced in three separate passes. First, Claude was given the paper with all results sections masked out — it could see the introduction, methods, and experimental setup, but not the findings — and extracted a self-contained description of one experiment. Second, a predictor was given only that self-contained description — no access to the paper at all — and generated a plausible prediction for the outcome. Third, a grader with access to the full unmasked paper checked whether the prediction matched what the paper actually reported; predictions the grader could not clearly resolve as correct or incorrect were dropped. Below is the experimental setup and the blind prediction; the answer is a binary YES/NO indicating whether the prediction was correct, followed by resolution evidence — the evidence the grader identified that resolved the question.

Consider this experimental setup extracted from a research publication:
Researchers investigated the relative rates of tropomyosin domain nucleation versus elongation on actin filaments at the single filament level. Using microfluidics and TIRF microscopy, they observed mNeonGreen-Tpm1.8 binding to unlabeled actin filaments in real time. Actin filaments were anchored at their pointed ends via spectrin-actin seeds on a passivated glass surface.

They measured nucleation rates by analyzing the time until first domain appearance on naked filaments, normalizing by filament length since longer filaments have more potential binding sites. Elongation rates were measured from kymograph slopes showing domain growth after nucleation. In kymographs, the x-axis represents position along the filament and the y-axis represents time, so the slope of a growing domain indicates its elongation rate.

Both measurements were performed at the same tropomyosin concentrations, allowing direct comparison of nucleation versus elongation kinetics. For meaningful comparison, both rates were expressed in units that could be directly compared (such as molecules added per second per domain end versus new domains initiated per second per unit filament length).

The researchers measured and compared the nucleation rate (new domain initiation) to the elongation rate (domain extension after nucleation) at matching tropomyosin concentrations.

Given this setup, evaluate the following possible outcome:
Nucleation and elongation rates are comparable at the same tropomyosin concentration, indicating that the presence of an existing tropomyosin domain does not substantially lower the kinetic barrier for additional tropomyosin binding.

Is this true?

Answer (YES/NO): NO